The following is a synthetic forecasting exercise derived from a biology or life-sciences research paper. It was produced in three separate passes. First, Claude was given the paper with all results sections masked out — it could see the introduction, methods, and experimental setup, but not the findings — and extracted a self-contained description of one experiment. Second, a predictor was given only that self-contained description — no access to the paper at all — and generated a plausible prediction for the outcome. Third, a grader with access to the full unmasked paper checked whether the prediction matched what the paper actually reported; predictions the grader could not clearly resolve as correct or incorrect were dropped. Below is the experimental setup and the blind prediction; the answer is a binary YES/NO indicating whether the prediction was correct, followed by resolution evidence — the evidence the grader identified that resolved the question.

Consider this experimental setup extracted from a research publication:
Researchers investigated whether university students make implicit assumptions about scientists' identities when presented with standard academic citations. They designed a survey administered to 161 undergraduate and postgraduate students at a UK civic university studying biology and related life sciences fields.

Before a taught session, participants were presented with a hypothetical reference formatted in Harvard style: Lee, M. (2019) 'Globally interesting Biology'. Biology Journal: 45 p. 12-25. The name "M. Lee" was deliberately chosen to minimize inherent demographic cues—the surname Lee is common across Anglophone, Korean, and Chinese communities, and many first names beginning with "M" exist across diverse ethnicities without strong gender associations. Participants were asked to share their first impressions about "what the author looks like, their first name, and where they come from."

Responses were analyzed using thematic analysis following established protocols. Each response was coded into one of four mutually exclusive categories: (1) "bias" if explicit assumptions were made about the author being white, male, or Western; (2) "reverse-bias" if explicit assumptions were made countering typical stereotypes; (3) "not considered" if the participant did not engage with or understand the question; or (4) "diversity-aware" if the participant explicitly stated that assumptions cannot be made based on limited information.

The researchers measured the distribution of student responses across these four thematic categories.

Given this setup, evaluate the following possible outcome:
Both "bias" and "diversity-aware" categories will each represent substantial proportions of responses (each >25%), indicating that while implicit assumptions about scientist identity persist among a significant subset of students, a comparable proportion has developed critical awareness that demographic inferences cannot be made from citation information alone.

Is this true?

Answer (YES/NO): NO